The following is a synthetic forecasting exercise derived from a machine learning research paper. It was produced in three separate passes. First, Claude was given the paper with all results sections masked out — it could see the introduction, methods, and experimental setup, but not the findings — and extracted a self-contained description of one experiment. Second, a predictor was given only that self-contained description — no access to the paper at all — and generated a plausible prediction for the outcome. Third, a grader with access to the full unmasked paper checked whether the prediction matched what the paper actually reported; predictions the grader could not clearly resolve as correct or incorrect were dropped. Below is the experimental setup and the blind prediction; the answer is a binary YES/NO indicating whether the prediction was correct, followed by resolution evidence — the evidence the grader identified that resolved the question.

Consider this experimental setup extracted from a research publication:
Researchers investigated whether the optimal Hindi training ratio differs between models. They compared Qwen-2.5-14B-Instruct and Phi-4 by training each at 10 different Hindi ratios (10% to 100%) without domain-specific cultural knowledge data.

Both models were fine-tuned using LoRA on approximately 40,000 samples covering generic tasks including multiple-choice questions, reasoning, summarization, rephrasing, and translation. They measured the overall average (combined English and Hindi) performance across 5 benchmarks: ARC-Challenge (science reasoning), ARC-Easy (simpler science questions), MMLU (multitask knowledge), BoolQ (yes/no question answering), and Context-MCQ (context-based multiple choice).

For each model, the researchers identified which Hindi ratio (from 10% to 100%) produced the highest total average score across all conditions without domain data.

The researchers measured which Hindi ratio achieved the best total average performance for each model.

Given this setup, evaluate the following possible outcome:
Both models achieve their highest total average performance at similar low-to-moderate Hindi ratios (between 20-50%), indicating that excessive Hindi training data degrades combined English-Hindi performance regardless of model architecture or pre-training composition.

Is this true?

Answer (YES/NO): NO